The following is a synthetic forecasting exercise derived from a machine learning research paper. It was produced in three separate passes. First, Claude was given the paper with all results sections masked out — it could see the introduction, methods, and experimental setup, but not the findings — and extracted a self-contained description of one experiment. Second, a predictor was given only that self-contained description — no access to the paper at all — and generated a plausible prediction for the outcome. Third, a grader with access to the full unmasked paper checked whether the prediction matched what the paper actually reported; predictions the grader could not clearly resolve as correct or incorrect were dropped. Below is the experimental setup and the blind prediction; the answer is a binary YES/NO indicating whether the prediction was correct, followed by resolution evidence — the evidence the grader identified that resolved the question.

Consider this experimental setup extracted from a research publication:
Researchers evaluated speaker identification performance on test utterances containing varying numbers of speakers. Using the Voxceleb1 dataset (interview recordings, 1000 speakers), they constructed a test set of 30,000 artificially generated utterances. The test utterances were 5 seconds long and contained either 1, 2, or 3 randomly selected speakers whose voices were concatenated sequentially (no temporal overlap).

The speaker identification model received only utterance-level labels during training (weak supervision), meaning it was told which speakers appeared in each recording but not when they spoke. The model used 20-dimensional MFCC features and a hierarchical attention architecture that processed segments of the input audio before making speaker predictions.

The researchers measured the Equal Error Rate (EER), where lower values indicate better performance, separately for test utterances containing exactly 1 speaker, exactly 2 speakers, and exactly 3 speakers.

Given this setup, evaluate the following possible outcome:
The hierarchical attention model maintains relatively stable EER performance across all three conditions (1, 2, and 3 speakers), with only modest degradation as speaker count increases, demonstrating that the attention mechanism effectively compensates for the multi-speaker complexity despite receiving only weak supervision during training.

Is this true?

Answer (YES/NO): NO